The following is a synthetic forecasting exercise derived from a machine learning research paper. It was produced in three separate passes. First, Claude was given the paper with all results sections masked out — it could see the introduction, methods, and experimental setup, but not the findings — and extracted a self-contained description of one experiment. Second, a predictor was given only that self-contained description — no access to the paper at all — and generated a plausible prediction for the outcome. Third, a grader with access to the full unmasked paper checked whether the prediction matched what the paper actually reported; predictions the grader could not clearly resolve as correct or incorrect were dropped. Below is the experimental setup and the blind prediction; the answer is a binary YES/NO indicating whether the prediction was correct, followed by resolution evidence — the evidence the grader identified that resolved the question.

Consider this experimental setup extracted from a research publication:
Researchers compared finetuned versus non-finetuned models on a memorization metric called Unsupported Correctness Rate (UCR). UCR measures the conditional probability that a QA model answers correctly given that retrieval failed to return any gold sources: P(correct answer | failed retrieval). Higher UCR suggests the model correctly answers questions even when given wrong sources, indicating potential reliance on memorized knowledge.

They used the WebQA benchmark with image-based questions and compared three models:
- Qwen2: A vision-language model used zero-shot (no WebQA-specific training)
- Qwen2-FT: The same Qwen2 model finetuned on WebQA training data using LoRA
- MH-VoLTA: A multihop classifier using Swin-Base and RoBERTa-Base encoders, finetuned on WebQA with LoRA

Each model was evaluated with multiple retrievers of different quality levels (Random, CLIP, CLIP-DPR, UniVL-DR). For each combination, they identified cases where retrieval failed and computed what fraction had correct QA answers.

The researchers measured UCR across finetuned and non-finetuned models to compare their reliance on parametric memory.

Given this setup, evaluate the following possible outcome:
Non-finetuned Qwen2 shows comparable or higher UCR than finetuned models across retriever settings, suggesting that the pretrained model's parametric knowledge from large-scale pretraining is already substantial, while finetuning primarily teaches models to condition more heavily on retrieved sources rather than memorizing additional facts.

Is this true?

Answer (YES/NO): NO